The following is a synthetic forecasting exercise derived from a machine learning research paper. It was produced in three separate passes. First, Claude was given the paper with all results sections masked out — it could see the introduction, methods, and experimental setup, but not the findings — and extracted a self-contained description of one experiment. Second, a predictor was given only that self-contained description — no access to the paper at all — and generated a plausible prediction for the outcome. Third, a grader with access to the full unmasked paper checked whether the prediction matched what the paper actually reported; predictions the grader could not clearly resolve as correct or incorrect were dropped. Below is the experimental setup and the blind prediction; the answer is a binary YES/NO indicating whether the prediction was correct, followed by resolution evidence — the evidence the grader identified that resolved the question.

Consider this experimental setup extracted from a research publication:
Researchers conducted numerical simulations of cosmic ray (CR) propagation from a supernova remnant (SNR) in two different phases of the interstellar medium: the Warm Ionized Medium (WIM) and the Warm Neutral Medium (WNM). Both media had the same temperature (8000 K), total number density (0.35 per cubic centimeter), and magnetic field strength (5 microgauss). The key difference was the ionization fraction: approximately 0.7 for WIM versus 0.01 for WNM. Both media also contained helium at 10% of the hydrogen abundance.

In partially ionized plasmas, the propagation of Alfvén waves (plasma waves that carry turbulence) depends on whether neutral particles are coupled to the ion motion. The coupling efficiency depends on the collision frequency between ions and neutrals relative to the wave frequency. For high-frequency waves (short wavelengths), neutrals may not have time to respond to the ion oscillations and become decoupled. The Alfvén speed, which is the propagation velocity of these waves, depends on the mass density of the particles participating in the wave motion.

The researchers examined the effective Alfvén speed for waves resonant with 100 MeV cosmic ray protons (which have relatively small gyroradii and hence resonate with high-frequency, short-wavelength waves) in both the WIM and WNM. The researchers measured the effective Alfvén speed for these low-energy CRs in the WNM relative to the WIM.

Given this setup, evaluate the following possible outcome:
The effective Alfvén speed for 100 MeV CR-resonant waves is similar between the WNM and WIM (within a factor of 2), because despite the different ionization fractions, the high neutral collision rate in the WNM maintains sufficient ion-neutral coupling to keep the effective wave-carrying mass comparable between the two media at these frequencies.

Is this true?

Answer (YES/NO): NO